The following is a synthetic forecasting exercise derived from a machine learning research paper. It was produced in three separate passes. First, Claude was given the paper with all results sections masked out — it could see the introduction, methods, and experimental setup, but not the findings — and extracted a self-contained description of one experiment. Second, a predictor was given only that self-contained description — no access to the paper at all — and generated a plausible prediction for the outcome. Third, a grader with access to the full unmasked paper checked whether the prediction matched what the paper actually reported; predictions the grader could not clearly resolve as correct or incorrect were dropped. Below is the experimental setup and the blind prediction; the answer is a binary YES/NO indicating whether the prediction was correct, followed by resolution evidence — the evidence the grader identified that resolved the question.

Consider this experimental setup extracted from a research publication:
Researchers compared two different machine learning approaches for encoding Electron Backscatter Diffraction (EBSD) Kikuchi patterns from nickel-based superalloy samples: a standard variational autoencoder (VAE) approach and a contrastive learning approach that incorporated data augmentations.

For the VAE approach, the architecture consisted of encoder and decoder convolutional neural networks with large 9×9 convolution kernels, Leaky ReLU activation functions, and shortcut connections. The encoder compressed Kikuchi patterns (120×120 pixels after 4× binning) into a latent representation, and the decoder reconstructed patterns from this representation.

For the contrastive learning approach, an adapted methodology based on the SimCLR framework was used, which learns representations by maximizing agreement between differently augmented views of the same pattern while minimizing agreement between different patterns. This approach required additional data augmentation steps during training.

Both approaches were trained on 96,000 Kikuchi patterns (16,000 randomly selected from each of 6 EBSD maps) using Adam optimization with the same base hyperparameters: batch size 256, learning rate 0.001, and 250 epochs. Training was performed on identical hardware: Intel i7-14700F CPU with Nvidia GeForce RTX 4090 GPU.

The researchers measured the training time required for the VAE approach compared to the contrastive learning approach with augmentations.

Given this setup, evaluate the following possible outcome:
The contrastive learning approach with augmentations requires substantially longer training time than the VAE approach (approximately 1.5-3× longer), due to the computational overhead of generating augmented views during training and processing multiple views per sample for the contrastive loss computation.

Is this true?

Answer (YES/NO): NO